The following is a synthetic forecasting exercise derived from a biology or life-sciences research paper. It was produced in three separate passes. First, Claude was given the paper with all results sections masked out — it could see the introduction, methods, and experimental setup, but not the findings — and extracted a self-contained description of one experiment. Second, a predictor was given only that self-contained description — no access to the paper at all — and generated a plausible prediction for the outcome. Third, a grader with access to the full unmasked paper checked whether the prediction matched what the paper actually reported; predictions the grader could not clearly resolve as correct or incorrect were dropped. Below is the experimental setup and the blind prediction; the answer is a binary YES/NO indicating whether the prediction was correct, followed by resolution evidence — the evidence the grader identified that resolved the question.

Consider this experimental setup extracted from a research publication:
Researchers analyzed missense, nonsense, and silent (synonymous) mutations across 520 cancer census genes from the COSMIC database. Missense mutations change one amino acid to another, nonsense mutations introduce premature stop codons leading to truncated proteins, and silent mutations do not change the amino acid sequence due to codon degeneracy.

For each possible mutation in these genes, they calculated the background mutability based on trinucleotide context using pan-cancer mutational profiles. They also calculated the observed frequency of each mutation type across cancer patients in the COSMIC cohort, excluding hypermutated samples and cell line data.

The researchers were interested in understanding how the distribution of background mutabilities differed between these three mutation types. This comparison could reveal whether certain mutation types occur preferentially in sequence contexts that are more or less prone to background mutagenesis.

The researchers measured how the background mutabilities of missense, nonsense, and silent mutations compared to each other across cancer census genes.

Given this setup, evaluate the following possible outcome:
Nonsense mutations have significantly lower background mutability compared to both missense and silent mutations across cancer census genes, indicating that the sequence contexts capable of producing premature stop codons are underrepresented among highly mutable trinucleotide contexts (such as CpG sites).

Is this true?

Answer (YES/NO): NO